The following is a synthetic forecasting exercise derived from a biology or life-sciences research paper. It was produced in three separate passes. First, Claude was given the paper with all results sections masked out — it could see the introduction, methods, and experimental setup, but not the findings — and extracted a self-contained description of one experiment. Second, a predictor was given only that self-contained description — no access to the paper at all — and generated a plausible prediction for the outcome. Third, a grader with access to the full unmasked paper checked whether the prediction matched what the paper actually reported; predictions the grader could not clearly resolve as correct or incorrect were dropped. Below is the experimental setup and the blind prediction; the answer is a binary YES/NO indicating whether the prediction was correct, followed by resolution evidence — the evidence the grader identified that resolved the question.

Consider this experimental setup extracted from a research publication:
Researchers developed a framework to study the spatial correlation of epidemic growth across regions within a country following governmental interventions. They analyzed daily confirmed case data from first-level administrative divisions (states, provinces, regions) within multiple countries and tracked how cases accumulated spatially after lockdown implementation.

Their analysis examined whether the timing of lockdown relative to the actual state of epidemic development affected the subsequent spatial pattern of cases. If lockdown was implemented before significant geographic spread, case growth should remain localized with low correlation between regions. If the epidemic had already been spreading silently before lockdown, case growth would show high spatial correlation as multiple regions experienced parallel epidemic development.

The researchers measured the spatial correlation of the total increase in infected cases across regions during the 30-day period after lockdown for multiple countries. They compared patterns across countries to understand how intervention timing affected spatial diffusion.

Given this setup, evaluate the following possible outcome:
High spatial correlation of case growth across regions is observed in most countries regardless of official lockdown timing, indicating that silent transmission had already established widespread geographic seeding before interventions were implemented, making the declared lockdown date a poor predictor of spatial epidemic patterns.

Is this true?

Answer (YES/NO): NO